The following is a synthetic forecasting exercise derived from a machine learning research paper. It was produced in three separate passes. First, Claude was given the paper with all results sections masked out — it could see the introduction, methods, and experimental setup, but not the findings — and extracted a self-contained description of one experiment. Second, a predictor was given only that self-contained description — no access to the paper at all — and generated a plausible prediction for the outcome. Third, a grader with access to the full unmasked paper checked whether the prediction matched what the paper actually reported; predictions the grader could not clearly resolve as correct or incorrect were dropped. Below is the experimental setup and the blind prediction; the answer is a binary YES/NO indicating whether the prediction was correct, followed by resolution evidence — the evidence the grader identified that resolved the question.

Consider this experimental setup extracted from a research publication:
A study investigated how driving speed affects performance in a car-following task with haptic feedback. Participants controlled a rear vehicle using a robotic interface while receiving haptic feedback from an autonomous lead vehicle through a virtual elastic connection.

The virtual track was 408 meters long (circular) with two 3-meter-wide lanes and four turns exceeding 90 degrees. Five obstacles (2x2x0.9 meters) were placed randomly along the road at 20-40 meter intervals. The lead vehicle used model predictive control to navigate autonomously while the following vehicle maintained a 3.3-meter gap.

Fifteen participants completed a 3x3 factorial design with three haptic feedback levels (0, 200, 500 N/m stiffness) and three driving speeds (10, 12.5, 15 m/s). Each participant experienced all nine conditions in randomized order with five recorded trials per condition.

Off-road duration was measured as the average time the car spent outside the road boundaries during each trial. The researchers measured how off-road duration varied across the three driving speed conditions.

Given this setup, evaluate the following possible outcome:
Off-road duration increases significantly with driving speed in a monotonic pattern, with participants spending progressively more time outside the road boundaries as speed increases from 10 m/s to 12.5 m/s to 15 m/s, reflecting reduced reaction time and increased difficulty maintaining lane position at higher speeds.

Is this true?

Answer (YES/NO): NO